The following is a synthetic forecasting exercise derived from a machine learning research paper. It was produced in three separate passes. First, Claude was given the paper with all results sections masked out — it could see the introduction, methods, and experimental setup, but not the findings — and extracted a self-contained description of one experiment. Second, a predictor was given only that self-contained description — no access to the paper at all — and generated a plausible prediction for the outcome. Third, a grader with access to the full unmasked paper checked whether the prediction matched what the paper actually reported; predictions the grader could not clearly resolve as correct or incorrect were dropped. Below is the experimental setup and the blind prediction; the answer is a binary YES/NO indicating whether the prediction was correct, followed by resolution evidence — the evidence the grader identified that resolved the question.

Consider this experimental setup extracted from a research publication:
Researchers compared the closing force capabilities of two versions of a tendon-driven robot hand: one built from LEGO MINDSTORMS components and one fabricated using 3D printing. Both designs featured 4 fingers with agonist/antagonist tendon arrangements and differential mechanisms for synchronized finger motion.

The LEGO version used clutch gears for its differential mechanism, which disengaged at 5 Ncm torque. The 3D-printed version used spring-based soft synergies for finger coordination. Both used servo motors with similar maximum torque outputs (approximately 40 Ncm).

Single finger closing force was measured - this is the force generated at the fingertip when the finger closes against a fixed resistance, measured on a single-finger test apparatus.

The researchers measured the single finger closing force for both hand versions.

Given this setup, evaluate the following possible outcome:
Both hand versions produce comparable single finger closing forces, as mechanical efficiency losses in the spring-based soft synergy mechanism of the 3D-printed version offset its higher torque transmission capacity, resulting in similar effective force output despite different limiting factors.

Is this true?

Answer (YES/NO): NO